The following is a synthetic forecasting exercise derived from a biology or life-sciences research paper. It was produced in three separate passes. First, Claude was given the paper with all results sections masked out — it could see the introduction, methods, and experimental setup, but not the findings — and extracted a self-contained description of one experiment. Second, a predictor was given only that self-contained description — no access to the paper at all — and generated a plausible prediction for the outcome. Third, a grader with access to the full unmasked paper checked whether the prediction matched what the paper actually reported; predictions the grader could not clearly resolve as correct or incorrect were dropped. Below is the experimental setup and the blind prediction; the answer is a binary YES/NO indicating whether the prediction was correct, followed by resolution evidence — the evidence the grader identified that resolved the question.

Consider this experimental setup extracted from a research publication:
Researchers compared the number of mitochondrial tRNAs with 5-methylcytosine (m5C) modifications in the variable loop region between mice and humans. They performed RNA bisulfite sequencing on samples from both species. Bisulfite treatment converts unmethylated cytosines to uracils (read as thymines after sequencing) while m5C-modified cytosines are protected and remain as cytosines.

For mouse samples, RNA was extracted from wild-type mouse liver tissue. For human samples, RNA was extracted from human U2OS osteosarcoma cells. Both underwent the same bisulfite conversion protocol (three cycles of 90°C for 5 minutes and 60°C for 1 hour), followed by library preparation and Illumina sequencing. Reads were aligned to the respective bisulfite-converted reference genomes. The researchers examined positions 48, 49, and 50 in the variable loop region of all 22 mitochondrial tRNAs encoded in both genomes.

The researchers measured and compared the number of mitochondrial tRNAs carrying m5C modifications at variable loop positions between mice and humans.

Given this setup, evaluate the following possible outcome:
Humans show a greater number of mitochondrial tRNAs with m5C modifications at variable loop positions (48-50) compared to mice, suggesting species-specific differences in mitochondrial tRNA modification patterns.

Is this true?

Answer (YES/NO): NO